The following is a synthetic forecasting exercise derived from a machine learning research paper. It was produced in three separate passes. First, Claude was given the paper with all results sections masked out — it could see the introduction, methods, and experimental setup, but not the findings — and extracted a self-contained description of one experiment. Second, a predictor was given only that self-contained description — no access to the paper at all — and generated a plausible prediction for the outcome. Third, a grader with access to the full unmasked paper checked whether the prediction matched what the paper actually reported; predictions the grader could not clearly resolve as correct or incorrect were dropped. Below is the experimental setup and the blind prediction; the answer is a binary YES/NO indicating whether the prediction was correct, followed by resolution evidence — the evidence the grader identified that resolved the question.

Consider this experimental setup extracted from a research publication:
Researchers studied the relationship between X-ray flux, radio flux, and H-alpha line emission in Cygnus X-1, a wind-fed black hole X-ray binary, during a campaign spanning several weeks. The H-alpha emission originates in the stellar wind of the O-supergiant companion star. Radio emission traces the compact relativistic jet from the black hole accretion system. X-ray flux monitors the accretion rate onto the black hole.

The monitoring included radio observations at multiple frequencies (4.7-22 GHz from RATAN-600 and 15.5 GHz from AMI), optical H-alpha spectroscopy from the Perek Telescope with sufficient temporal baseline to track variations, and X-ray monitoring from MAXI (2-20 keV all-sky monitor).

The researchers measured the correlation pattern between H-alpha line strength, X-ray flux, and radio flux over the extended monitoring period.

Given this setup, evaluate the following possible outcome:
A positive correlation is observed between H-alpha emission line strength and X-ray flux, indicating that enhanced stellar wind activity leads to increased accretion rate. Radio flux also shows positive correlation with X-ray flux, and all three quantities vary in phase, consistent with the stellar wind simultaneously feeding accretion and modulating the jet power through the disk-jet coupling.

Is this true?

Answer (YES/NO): NO